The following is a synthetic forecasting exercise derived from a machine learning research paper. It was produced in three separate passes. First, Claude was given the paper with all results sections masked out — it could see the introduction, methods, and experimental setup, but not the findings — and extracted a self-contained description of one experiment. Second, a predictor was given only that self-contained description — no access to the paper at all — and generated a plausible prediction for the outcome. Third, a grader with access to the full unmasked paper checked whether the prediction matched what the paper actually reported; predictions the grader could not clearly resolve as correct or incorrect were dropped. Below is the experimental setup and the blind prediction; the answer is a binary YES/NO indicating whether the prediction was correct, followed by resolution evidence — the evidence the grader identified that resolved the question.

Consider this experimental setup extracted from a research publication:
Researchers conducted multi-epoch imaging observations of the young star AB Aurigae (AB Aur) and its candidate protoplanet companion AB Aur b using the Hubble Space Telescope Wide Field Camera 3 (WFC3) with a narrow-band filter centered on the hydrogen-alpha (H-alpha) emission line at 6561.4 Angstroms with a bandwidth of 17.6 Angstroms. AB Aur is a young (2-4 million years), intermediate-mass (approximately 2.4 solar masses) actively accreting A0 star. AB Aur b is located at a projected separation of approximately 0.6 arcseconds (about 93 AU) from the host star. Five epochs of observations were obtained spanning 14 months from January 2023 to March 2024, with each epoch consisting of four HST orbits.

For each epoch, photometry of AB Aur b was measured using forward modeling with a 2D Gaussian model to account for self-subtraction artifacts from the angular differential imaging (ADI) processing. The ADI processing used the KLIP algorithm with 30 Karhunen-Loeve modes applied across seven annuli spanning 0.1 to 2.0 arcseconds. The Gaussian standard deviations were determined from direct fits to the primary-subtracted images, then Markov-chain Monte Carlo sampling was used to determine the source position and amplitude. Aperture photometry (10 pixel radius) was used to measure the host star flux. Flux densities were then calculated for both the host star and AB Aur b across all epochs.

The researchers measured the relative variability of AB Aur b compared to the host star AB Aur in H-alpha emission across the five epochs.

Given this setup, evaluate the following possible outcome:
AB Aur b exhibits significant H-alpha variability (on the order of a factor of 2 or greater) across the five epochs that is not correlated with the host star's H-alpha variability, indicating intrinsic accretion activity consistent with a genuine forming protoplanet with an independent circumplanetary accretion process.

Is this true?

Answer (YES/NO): YES